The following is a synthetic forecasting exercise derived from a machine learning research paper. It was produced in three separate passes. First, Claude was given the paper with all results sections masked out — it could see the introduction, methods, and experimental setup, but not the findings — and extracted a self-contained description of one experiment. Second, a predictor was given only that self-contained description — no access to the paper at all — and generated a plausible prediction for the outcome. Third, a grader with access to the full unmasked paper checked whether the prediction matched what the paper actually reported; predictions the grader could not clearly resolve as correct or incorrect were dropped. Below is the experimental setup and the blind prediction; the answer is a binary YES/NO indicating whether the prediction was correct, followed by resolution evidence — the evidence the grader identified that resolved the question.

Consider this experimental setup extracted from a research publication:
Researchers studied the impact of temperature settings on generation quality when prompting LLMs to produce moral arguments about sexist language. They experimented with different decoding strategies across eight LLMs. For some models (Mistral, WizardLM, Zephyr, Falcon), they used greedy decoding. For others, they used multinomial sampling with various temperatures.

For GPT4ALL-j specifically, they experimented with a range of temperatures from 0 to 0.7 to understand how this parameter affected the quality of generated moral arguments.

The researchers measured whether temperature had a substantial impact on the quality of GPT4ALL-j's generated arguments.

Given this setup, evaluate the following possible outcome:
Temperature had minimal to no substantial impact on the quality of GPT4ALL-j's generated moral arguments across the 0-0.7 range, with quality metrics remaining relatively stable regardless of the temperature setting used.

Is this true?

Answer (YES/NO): YES